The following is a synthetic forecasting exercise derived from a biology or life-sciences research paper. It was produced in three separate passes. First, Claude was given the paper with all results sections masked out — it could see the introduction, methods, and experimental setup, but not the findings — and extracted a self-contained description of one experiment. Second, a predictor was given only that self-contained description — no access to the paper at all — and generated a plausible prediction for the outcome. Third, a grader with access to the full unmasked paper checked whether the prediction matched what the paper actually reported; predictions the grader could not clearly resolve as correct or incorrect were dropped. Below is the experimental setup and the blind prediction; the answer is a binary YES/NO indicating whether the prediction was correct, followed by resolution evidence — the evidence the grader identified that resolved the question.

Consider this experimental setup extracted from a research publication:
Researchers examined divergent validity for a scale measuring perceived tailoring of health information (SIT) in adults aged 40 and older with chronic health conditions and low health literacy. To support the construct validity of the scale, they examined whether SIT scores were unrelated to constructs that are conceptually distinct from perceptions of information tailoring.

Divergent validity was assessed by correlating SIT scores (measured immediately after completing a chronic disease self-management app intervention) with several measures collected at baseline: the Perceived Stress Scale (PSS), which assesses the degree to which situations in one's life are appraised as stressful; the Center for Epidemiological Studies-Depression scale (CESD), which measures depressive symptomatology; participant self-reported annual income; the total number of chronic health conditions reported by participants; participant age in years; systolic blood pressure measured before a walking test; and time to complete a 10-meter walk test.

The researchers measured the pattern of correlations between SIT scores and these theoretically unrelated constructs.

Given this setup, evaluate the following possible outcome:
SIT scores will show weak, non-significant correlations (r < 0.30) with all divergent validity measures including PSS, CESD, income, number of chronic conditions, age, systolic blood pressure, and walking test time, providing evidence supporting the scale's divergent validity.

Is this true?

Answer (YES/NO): YES